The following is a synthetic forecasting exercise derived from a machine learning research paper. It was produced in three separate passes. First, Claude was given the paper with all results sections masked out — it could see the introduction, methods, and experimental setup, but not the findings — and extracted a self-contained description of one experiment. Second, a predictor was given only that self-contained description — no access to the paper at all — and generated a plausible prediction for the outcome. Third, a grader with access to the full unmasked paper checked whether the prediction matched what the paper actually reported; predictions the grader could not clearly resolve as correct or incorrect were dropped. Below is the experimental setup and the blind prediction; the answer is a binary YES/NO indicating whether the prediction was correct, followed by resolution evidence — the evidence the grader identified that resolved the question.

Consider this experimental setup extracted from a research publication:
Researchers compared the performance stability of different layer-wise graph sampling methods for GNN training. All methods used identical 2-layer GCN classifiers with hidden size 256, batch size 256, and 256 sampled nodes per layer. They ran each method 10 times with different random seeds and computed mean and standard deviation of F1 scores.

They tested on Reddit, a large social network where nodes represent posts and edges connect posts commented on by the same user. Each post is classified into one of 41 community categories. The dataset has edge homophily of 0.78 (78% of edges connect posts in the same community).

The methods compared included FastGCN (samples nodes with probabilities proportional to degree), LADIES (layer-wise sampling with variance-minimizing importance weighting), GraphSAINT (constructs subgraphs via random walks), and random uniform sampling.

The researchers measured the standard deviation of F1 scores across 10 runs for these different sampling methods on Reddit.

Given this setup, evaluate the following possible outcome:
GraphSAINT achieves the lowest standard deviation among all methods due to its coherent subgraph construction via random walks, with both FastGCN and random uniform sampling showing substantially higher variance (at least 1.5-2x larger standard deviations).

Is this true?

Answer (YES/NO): NO